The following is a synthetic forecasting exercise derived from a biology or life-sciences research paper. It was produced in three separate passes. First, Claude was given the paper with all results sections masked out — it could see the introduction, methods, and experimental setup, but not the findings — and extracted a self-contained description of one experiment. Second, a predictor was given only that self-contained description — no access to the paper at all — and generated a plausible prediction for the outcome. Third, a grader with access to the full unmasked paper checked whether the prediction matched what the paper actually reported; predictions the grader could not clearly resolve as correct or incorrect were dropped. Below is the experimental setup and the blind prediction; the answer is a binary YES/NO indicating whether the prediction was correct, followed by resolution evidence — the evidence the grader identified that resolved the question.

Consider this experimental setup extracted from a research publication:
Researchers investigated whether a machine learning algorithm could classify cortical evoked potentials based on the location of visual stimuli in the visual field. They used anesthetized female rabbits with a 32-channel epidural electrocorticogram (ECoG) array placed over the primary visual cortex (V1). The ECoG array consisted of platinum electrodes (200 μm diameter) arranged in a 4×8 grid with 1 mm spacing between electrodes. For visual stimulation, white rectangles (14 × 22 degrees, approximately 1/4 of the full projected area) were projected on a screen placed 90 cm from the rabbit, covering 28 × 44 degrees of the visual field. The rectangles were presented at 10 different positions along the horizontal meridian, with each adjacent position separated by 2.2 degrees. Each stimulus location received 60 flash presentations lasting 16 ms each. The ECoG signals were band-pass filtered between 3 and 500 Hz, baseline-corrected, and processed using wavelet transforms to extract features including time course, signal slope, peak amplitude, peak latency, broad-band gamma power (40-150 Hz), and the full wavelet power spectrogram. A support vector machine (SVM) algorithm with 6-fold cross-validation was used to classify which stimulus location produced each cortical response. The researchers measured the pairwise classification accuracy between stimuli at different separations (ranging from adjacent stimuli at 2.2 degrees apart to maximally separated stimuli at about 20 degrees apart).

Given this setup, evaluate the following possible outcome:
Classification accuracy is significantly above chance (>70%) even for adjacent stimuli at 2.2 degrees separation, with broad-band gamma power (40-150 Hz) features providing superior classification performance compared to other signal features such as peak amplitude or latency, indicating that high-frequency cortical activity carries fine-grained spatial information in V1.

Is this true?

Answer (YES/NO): NO